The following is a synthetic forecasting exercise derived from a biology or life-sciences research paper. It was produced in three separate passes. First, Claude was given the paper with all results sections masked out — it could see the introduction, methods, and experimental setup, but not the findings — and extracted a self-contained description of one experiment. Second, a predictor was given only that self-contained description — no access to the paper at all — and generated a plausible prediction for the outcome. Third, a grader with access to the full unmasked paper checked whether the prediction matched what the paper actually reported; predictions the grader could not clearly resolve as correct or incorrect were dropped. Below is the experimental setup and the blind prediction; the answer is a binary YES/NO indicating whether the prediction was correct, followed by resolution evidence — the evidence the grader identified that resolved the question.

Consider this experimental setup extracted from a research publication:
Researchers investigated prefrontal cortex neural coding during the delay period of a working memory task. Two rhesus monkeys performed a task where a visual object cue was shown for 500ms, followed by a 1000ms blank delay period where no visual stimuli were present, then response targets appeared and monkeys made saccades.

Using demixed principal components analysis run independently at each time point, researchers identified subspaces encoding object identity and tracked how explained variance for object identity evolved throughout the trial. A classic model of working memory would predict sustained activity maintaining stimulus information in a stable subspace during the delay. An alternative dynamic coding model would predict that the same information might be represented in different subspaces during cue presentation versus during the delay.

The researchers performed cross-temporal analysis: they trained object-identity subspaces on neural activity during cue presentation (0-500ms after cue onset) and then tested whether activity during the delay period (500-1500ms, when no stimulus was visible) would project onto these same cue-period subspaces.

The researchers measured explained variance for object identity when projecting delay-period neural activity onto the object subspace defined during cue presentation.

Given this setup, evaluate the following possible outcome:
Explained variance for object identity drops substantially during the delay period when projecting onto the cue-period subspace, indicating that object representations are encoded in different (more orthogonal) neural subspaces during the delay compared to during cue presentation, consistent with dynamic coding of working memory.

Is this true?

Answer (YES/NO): YES